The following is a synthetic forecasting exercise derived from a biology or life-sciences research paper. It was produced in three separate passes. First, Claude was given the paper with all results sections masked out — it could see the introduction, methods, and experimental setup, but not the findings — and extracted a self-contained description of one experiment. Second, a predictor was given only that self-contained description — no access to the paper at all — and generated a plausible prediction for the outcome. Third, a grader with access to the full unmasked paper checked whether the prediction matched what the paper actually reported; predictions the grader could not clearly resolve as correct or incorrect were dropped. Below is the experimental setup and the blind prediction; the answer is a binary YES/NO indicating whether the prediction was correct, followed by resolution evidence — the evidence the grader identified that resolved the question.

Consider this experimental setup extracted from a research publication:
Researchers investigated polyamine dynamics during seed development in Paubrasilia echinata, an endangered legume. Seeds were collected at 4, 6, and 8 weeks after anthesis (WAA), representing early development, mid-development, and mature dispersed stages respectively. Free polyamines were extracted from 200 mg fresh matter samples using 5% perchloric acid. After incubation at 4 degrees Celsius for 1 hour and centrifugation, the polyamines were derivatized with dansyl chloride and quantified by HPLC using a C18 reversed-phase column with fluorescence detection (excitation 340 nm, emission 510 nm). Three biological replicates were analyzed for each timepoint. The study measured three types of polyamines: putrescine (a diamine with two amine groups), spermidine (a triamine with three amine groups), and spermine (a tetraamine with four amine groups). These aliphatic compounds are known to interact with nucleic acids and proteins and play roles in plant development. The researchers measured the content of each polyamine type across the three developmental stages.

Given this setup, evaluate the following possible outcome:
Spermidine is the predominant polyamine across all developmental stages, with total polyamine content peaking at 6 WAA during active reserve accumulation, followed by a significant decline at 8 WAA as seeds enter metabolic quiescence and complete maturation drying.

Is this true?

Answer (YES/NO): NO